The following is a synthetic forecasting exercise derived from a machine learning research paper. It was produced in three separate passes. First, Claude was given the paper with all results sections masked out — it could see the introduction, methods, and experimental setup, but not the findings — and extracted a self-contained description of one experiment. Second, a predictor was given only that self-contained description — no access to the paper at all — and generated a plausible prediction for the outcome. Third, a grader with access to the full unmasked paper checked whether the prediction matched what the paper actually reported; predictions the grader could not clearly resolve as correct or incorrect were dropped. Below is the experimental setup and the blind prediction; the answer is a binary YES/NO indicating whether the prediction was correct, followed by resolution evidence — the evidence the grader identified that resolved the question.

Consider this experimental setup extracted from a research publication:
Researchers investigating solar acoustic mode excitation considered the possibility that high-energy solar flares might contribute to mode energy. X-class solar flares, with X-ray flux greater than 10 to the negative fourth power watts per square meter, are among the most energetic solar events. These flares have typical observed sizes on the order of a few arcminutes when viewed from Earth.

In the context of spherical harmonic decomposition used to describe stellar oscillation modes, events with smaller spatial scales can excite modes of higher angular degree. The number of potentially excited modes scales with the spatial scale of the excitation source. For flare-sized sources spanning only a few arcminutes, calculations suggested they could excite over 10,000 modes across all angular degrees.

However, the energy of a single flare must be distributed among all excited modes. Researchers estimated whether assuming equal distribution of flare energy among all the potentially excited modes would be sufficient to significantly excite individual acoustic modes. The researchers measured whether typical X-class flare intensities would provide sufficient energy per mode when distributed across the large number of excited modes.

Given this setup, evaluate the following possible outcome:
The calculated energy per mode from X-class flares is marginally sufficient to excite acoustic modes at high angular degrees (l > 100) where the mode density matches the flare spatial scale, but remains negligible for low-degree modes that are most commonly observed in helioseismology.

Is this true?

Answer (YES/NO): NO